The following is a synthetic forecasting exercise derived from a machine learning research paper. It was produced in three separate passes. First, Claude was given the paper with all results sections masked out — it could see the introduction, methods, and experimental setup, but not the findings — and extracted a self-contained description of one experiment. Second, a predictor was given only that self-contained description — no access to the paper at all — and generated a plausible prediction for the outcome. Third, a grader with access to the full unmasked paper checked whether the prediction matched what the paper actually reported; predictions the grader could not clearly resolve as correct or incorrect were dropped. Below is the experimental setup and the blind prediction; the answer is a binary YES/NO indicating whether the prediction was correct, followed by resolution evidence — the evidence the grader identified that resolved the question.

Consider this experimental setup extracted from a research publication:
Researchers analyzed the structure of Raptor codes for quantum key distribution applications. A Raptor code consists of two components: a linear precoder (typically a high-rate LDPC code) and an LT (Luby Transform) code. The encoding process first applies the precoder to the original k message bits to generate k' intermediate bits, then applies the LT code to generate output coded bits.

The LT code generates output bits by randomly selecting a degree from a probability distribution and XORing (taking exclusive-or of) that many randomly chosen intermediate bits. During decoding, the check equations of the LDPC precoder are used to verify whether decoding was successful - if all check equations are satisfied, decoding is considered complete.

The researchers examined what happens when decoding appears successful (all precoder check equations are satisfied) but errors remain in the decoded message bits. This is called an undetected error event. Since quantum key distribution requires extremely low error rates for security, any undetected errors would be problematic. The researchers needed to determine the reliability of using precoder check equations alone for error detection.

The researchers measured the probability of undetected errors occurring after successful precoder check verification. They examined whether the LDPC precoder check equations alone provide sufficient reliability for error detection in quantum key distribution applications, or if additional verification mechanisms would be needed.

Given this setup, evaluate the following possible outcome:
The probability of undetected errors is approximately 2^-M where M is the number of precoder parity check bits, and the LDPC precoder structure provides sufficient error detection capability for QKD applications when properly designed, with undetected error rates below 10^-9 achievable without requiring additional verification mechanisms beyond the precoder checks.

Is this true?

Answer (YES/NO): NO